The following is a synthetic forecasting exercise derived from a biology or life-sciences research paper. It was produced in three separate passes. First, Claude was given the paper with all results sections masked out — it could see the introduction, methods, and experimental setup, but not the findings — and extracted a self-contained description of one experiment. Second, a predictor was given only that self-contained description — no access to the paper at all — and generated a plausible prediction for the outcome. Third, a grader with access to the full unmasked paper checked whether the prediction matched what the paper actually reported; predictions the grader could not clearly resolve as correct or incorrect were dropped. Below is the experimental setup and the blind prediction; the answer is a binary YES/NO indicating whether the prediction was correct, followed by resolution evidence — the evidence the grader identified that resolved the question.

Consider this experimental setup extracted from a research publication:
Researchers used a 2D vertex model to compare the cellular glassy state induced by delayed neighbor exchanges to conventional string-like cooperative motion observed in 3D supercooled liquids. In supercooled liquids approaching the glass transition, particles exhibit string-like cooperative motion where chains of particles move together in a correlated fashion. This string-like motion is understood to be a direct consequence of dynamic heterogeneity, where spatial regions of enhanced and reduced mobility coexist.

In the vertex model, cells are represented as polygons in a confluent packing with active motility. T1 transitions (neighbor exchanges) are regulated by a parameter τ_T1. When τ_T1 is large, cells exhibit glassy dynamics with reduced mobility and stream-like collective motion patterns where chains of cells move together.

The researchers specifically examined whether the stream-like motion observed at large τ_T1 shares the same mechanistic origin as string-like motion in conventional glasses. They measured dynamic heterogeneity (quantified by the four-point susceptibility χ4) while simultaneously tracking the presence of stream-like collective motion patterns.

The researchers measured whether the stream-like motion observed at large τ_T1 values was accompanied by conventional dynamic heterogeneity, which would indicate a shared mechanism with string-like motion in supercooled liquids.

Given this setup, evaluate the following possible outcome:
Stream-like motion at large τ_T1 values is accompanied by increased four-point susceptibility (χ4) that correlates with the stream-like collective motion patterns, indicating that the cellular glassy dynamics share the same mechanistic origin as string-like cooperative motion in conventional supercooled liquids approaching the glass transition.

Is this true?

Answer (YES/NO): NO